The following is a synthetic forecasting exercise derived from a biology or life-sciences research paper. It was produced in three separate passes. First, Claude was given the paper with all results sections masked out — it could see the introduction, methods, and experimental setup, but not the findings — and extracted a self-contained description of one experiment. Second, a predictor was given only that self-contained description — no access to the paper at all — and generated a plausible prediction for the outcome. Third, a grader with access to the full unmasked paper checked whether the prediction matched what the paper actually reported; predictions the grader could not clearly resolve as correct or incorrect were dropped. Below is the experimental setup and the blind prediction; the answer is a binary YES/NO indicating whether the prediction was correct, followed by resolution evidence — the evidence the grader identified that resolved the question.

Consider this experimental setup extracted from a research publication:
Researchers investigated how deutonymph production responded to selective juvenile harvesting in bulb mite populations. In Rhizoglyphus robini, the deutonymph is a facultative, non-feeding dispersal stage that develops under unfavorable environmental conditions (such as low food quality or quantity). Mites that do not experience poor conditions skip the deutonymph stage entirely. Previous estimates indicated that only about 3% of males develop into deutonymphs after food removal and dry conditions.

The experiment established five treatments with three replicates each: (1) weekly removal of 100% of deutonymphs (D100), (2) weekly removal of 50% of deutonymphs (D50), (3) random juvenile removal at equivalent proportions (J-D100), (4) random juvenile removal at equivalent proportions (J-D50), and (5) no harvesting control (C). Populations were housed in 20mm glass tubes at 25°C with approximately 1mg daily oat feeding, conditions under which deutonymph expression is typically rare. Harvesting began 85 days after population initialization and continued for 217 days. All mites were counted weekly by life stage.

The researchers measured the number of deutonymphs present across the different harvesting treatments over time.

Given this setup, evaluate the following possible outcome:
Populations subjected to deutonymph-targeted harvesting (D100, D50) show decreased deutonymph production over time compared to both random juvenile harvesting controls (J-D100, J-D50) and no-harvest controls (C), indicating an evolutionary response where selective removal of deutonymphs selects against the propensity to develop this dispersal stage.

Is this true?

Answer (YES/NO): NO